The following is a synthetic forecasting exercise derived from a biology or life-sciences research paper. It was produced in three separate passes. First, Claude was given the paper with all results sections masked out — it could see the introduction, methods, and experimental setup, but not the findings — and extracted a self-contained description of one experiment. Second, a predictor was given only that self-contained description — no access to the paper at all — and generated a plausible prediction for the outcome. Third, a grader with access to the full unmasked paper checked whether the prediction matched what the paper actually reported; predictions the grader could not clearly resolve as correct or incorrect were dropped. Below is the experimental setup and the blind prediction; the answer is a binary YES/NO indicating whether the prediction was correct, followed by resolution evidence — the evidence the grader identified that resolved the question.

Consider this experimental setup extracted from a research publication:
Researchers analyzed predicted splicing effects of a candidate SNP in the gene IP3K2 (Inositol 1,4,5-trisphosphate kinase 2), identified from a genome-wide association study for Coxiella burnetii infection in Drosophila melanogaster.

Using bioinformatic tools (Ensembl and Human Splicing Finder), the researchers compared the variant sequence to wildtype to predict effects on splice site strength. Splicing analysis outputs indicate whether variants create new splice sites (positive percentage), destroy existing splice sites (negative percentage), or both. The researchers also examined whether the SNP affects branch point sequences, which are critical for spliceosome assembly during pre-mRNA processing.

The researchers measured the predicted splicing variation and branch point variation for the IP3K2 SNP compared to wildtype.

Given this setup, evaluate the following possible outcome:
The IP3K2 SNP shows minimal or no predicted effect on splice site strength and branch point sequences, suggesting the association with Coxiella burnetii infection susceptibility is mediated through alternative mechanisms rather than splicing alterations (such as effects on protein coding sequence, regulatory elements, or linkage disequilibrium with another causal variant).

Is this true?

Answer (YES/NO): NO